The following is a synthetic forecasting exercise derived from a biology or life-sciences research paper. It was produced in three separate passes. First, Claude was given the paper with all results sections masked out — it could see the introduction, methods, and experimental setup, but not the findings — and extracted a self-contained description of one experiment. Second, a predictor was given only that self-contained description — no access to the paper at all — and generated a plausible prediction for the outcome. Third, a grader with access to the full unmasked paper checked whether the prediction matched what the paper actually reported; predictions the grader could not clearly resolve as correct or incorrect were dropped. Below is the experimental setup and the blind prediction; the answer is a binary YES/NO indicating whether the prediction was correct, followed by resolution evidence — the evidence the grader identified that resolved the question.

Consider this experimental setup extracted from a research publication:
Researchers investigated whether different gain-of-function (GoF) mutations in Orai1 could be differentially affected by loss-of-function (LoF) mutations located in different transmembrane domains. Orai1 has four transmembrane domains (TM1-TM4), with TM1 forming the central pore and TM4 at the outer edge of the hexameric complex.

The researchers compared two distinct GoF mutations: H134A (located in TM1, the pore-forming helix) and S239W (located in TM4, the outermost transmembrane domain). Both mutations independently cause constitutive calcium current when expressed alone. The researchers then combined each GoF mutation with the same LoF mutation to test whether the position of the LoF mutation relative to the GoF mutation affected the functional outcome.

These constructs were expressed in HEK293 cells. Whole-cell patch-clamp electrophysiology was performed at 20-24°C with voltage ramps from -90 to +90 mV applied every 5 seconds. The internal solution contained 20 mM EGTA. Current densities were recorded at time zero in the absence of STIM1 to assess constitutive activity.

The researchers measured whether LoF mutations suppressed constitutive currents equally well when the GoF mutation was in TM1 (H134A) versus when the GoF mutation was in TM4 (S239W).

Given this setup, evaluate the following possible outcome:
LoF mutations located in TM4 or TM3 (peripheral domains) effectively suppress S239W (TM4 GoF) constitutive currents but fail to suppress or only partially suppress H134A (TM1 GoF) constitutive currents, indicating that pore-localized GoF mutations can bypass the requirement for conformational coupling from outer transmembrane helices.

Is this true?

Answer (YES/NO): NO